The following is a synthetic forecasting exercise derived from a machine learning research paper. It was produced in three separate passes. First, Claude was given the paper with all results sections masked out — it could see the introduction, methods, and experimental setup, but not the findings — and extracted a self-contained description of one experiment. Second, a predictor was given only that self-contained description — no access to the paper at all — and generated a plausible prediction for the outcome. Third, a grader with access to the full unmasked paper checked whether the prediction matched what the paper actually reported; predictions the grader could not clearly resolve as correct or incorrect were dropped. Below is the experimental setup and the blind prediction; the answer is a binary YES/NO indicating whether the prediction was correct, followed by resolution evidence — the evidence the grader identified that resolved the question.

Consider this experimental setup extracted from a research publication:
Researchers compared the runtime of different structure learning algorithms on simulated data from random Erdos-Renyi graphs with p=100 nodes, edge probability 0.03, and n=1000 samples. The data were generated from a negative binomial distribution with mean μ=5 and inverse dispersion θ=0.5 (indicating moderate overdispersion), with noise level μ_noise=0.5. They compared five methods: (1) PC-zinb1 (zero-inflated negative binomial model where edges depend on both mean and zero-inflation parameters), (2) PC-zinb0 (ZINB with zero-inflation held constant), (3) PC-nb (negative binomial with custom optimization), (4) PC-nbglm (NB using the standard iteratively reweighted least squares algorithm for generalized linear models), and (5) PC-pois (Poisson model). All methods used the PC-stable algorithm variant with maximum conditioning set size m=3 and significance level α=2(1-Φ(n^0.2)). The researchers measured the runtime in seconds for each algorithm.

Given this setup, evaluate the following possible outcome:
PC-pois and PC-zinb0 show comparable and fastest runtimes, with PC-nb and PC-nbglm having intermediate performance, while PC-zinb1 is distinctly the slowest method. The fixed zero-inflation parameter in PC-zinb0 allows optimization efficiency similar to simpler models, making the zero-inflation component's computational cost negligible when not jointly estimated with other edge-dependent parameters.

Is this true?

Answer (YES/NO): NO